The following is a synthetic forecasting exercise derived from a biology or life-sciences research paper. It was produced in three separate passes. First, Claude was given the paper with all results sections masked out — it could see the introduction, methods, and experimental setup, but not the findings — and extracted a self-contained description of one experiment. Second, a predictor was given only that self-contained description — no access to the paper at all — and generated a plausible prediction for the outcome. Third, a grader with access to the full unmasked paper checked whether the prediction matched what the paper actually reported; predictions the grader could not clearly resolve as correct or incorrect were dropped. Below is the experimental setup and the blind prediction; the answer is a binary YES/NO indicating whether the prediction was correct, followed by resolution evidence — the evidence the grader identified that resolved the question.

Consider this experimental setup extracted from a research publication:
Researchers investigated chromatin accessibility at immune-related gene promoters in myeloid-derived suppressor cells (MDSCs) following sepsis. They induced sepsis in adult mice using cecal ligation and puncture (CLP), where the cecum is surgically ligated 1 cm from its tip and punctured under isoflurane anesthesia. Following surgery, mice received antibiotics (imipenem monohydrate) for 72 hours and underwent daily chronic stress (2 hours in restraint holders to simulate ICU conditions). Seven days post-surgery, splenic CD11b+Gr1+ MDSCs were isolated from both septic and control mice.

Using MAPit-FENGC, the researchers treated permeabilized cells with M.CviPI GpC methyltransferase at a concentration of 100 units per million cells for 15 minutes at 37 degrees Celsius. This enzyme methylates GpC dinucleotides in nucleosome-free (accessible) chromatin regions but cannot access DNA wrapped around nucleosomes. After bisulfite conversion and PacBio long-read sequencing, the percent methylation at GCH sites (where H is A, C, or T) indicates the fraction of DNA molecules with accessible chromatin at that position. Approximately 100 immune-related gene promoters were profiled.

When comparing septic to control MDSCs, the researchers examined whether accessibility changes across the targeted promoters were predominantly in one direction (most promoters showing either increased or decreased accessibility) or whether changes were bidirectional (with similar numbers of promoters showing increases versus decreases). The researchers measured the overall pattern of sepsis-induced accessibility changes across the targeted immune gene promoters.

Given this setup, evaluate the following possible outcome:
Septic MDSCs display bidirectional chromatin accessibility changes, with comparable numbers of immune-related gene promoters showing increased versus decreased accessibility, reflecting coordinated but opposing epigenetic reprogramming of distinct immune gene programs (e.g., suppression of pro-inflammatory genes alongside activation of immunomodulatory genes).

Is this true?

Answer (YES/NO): YES